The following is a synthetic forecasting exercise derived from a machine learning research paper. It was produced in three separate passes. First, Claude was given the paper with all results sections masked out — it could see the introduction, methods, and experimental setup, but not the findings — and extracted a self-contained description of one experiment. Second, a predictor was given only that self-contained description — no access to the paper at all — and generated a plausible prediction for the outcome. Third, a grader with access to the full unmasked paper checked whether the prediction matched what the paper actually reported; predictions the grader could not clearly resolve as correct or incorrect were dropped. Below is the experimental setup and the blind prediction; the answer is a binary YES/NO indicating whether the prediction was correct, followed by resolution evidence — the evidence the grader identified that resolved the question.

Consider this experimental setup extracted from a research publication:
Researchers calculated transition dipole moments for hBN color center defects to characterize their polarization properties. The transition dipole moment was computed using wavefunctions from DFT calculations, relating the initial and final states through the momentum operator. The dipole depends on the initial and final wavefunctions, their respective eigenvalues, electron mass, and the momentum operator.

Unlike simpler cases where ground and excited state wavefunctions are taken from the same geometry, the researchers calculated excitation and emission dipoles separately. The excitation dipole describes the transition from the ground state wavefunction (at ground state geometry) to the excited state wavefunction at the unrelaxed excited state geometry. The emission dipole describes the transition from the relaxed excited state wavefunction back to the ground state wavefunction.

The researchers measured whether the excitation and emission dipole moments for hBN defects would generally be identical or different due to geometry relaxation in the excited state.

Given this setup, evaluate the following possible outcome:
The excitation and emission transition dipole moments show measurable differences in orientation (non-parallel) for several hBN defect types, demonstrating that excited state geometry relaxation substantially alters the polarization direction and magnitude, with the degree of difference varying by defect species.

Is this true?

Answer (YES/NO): NO